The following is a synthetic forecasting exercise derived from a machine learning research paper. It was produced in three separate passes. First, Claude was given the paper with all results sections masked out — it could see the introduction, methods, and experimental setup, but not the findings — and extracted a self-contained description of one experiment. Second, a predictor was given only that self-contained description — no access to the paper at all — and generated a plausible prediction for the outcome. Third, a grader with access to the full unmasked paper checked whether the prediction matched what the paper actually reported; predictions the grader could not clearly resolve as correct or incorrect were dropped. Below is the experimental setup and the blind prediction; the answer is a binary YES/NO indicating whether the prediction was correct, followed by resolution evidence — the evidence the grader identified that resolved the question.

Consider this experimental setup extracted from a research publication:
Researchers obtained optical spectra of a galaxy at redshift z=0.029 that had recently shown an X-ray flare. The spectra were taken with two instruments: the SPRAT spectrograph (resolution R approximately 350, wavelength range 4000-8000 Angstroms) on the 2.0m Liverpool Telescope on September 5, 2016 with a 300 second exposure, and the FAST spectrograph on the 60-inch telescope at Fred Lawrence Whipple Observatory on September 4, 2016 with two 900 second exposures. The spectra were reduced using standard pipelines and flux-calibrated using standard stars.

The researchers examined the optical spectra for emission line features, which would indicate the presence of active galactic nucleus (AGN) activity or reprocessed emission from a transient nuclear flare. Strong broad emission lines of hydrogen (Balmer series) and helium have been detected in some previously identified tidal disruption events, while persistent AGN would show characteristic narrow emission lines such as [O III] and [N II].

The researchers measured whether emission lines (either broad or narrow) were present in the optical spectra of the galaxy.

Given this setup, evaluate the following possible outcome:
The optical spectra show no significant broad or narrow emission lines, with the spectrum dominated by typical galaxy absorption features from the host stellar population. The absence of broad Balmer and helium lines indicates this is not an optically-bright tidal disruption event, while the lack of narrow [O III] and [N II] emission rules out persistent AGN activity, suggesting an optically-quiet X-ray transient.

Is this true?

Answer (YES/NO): YES